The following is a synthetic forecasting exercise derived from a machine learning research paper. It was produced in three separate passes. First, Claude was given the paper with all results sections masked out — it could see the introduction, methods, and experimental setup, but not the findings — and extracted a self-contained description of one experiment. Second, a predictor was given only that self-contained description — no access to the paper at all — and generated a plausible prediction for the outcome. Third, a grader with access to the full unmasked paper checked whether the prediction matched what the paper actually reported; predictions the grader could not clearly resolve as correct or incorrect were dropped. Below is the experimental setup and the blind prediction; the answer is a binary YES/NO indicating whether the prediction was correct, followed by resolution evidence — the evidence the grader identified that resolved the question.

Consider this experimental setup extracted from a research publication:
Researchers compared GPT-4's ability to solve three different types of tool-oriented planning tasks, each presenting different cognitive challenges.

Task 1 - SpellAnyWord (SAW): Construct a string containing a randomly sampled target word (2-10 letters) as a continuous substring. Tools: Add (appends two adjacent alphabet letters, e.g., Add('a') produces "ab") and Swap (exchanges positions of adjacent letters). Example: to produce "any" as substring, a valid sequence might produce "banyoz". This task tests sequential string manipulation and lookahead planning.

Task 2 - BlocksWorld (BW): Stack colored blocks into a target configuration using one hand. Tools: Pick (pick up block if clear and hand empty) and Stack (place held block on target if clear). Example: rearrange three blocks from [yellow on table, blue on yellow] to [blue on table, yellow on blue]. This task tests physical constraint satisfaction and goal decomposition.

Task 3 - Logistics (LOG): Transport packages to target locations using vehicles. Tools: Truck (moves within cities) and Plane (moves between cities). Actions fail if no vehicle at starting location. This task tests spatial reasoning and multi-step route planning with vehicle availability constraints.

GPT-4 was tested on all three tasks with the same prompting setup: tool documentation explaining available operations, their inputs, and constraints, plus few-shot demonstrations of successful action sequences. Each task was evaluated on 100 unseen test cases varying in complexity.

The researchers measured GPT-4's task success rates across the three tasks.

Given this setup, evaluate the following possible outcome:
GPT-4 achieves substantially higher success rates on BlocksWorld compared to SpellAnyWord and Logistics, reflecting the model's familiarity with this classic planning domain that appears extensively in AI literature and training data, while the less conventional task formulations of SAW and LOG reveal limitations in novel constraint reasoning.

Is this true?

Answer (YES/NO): NO